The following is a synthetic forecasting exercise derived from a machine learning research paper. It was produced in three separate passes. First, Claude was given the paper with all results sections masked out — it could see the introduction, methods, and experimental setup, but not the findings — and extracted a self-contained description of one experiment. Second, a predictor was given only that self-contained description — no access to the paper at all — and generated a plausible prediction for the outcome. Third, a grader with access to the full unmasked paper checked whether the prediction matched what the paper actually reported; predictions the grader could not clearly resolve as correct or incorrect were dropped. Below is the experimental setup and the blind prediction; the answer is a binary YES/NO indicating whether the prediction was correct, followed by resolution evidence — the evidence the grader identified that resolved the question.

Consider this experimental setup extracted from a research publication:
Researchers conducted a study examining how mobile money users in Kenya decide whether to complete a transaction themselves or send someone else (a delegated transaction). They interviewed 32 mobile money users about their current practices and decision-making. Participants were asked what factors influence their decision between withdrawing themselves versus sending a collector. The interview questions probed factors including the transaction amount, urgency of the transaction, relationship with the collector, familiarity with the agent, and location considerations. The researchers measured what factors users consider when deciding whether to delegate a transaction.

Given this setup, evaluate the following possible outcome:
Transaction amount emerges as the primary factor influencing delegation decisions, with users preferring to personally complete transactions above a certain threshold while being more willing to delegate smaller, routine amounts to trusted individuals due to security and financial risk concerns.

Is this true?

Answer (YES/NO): NO